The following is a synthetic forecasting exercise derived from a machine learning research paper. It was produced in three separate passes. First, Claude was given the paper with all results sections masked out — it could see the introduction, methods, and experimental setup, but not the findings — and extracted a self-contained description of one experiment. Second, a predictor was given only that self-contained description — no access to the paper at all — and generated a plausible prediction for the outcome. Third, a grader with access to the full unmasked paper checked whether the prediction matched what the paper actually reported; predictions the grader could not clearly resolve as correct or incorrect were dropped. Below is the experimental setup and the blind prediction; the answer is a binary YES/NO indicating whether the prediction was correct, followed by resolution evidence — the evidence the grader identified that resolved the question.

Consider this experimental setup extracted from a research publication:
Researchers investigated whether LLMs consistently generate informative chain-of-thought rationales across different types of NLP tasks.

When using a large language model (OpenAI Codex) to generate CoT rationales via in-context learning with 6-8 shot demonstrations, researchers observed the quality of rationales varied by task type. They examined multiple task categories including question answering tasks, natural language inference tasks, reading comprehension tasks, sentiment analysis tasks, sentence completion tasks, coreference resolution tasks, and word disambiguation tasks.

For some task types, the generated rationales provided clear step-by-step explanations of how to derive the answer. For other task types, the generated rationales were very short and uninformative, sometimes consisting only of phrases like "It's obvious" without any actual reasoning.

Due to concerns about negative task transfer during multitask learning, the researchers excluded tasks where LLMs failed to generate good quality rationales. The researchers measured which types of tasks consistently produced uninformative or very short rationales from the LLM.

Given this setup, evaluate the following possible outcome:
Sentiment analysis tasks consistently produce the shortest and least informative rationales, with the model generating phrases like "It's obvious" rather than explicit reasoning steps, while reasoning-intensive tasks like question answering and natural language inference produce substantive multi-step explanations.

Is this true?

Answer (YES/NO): NO